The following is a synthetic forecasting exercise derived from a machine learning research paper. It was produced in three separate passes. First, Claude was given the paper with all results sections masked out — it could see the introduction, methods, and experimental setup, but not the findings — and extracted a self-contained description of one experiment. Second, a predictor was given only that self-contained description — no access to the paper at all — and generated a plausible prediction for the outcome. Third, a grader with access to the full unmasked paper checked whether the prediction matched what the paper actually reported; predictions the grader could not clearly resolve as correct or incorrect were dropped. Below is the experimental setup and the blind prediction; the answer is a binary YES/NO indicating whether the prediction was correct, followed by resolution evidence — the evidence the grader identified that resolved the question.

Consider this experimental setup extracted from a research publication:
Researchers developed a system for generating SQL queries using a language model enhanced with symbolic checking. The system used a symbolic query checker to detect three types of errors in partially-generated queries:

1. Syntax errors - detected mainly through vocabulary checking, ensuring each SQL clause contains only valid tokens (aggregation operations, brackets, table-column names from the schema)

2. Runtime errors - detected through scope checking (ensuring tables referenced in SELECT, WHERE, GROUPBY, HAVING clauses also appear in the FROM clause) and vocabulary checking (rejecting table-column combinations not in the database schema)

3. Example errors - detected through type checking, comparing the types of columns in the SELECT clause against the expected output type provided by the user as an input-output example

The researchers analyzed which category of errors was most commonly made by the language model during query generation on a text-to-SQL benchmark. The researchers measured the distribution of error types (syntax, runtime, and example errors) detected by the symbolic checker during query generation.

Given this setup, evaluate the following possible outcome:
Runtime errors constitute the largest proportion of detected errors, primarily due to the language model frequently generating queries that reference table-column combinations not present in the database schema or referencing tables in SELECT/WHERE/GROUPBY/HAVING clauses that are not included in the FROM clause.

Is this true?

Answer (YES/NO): YES